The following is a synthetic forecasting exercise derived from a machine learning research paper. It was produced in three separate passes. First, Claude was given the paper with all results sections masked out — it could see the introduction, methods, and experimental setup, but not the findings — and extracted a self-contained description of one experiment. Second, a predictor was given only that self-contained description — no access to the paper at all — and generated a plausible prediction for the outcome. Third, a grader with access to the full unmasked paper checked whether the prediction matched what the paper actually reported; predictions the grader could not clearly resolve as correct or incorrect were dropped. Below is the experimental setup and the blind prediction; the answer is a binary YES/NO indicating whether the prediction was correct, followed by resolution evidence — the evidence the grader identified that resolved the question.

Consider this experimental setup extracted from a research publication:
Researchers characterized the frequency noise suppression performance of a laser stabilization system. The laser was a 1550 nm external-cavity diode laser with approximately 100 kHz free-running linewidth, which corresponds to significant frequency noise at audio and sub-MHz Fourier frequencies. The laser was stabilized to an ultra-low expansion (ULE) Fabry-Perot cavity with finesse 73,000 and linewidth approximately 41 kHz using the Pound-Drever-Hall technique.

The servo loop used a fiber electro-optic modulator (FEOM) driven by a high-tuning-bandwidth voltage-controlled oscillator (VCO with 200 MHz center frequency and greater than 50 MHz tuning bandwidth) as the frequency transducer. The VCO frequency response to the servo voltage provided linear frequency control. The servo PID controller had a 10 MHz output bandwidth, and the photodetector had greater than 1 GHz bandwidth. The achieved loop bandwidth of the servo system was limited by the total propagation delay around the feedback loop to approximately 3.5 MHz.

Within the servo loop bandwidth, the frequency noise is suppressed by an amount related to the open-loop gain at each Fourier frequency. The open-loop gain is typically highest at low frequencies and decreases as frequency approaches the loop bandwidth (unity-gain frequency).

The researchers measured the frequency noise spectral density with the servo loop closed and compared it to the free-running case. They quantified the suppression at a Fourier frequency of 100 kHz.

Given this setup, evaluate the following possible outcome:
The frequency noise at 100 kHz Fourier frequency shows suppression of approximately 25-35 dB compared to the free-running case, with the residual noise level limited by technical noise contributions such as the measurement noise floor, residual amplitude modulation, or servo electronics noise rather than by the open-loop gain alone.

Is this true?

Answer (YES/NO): NO